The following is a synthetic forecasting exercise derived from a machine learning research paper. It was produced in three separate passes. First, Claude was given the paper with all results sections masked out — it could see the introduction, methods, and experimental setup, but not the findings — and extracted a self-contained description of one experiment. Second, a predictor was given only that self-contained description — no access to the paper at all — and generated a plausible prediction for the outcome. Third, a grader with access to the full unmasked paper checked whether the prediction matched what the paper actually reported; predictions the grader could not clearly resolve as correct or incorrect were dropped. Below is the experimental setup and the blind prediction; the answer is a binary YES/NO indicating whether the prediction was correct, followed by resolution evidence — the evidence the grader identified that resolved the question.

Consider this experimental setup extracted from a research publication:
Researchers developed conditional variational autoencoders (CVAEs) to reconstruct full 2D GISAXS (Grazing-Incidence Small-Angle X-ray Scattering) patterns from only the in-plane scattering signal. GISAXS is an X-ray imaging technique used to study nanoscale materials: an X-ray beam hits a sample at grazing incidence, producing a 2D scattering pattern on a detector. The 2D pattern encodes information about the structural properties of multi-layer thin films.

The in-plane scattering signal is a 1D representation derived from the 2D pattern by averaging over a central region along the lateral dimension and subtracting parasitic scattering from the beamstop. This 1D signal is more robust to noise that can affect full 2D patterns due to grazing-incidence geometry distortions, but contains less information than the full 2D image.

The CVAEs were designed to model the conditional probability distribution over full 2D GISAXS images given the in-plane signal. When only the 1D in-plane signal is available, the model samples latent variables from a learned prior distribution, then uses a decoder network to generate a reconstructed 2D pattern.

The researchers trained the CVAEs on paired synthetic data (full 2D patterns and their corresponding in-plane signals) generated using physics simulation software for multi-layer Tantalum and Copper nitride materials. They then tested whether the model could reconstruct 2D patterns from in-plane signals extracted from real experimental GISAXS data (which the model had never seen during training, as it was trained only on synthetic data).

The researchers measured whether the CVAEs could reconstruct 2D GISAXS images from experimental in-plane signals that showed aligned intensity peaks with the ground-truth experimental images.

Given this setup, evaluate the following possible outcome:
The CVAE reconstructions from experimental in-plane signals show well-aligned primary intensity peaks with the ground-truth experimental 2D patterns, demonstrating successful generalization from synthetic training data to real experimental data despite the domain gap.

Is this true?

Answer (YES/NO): YES